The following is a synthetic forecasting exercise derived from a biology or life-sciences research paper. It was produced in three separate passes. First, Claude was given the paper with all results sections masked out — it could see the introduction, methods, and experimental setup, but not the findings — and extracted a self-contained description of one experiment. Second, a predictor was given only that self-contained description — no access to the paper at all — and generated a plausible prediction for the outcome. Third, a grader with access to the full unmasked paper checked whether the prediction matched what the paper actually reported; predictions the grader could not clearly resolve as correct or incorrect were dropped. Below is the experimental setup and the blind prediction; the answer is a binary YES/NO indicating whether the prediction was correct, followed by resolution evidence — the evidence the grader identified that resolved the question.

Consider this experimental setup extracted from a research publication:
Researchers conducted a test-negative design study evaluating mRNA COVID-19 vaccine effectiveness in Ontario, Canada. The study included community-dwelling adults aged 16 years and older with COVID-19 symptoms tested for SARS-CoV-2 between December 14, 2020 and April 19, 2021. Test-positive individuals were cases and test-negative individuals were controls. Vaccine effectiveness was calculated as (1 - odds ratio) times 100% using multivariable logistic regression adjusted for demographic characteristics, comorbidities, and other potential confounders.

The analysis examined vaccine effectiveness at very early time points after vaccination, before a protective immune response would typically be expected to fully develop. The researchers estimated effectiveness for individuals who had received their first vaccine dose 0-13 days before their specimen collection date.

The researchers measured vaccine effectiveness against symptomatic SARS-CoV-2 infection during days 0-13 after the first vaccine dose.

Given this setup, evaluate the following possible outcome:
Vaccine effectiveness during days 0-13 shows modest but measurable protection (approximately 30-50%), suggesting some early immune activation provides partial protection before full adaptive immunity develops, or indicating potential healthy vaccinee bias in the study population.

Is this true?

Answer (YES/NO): NO